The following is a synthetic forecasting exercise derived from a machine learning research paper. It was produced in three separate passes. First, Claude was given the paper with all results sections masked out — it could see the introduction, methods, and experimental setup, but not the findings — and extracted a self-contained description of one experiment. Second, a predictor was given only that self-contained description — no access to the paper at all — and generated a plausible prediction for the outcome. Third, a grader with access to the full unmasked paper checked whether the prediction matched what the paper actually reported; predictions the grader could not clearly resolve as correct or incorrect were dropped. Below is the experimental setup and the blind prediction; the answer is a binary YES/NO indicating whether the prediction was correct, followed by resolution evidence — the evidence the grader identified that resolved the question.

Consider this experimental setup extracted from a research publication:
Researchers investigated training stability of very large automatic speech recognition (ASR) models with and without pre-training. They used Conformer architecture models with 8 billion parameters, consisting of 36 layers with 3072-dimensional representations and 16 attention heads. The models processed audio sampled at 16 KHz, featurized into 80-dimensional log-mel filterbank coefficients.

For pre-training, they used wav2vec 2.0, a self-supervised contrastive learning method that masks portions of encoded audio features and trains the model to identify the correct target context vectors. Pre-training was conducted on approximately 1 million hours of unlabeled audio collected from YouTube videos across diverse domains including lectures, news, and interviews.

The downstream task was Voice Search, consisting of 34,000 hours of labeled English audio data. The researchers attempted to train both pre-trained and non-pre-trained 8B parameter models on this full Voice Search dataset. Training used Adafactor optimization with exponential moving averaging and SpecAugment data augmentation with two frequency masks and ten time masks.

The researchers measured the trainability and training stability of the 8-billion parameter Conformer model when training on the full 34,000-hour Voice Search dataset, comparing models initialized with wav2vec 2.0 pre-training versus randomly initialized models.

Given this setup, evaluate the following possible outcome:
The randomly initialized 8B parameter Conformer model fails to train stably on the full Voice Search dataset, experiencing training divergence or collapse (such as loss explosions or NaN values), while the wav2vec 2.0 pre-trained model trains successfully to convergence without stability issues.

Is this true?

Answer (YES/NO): YES